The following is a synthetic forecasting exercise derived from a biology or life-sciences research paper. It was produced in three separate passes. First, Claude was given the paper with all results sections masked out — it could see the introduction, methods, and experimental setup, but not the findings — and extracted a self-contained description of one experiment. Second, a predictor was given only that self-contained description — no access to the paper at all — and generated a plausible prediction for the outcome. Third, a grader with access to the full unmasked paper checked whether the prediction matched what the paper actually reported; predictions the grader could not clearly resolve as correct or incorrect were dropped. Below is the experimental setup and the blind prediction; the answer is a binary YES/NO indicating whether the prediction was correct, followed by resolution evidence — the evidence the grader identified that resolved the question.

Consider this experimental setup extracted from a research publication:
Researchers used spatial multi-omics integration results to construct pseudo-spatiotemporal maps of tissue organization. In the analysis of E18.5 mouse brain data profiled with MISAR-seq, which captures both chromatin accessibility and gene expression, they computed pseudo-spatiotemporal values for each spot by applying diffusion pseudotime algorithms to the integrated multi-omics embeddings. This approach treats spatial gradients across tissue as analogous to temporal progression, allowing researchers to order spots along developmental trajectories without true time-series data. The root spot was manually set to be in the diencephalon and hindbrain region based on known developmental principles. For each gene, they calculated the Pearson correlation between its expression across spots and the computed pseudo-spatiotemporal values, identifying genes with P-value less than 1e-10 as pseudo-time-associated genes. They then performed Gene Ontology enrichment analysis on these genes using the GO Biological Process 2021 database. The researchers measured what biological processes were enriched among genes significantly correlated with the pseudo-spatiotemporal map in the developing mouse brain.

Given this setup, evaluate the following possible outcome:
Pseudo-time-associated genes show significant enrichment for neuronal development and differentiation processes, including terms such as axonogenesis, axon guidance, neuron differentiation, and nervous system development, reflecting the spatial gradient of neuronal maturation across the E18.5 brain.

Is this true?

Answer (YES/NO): NO